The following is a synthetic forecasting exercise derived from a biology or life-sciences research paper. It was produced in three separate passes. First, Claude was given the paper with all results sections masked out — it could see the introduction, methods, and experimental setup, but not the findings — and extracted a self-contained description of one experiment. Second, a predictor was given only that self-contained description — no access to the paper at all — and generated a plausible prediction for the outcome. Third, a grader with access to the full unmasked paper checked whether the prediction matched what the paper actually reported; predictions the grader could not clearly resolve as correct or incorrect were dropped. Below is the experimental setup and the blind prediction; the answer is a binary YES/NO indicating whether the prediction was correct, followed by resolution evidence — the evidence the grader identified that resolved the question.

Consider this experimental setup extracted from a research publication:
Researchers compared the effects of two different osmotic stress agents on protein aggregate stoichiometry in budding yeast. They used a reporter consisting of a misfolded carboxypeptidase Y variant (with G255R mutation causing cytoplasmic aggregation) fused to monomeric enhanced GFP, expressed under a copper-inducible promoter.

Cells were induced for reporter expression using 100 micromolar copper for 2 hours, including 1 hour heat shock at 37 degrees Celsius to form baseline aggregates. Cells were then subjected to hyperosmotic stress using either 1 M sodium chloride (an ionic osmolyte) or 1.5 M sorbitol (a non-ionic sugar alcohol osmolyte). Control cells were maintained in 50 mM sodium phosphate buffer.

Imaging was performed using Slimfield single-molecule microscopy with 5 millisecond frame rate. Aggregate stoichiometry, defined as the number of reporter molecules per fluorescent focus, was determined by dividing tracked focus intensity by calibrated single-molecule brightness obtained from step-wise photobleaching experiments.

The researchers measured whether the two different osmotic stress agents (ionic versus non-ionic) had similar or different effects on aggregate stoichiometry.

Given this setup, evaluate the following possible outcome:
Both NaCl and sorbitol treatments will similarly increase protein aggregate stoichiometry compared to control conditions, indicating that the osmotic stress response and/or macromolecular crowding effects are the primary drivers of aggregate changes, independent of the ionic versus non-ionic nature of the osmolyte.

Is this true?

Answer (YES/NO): NO